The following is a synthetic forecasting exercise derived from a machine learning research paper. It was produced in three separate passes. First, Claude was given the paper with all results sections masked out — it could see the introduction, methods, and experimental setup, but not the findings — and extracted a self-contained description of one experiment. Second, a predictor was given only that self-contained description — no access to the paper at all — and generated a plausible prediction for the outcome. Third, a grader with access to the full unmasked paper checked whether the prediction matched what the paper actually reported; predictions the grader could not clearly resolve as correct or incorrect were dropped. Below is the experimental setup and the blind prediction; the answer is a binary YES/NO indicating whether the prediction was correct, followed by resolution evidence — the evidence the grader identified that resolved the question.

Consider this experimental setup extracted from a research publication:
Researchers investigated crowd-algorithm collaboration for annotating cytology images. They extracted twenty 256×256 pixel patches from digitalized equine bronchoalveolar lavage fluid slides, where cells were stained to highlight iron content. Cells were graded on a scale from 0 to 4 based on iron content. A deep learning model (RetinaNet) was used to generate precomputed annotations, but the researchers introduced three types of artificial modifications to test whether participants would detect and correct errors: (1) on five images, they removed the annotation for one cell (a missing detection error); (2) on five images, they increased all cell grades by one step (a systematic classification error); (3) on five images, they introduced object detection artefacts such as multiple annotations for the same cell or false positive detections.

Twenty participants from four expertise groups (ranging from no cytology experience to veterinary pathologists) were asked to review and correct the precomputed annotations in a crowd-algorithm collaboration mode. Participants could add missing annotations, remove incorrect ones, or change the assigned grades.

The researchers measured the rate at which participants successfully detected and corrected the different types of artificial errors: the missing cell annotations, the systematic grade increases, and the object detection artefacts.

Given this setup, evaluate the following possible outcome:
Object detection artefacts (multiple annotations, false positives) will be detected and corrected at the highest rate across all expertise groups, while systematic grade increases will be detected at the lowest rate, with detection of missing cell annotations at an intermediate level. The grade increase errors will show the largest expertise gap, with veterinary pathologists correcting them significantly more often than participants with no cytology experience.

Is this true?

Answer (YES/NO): NO